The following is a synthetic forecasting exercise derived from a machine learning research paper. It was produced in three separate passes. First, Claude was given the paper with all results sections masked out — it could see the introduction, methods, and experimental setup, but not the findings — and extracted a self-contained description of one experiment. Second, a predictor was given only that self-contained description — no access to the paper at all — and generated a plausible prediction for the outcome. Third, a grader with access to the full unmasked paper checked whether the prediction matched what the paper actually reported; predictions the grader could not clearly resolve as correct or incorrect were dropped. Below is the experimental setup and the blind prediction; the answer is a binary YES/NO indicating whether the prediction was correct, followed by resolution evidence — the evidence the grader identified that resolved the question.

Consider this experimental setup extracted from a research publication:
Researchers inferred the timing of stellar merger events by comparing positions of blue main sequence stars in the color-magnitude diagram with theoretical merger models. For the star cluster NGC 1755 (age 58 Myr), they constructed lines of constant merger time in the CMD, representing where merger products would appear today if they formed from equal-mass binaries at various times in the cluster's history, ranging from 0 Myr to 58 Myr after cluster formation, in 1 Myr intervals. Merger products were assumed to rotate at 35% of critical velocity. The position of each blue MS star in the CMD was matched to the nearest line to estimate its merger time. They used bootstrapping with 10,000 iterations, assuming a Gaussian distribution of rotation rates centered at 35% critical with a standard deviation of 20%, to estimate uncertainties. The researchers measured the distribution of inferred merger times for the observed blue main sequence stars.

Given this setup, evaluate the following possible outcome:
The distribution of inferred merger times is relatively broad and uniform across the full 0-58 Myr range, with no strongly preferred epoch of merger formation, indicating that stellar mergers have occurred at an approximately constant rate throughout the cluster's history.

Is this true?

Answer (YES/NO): NO